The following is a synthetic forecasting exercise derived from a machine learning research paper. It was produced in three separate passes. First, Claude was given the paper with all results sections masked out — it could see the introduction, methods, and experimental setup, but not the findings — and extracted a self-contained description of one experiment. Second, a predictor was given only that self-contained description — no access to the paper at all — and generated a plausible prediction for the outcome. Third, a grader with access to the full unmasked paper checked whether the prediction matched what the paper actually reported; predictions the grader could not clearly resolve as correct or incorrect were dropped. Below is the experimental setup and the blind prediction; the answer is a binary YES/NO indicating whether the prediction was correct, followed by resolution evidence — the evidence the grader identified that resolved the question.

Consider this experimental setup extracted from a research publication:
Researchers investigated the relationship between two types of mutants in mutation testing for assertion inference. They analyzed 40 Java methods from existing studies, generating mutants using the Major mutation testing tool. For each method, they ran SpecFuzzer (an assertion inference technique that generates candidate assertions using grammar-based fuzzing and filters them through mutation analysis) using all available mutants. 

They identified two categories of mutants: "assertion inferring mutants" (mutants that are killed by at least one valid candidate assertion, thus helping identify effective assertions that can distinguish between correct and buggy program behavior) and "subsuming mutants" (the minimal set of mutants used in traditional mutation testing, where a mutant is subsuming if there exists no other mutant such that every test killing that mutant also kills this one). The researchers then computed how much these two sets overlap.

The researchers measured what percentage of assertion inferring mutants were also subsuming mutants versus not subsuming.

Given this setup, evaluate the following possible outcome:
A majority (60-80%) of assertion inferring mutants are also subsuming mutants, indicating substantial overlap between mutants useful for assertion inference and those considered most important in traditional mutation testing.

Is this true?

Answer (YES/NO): NO